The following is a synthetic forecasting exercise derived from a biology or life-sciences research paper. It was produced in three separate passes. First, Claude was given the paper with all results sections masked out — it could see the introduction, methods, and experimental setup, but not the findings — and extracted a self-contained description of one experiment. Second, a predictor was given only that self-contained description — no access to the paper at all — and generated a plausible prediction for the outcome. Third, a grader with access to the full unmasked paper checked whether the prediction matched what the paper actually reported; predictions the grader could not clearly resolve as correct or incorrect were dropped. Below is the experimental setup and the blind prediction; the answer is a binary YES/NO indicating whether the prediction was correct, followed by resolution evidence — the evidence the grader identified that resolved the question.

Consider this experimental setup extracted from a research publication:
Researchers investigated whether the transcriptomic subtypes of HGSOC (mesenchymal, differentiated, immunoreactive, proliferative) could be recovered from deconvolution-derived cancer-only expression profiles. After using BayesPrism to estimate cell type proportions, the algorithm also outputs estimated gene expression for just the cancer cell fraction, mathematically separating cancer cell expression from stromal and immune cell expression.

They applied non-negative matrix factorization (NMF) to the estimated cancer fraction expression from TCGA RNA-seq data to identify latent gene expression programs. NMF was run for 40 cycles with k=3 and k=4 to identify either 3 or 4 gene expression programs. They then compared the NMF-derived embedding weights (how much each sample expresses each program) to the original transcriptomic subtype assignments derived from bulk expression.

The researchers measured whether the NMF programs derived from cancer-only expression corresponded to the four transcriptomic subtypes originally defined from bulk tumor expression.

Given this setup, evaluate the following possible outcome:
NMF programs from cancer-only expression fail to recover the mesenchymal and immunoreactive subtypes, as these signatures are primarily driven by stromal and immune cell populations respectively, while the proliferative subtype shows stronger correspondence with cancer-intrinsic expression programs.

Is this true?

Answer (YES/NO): NO